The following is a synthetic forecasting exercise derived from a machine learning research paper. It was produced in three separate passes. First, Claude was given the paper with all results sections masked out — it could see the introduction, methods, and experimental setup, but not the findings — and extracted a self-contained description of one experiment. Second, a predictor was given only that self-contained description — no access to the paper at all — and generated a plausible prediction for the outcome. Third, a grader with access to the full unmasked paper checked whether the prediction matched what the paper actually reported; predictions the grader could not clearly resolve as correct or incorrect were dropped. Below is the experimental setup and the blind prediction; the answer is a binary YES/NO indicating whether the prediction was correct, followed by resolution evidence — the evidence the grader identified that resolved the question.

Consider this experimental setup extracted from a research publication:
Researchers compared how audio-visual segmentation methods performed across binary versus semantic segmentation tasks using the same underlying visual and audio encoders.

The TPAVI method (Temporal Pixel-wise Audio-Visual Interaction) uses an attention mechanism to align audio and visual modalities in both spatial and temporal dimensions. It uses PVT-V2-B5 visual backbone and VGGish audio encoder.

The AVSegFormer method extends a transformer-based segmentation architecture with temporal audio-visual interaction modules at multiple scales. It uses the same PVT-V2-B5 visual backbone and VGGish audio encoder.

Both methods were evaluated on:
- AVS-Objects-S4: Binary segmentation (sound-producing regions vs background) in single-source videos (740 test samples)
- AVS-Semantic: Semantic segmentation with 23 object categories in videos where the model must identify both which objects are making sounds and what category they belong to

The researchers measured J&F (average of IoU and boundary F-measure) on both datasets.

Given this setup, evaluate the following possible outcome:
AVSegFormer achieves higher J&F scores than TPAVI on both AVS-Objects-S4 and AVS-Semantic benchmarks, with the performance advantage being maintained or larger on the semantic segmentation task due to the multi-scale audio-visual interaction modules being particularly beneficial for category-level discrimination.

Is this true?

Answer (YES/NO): YES